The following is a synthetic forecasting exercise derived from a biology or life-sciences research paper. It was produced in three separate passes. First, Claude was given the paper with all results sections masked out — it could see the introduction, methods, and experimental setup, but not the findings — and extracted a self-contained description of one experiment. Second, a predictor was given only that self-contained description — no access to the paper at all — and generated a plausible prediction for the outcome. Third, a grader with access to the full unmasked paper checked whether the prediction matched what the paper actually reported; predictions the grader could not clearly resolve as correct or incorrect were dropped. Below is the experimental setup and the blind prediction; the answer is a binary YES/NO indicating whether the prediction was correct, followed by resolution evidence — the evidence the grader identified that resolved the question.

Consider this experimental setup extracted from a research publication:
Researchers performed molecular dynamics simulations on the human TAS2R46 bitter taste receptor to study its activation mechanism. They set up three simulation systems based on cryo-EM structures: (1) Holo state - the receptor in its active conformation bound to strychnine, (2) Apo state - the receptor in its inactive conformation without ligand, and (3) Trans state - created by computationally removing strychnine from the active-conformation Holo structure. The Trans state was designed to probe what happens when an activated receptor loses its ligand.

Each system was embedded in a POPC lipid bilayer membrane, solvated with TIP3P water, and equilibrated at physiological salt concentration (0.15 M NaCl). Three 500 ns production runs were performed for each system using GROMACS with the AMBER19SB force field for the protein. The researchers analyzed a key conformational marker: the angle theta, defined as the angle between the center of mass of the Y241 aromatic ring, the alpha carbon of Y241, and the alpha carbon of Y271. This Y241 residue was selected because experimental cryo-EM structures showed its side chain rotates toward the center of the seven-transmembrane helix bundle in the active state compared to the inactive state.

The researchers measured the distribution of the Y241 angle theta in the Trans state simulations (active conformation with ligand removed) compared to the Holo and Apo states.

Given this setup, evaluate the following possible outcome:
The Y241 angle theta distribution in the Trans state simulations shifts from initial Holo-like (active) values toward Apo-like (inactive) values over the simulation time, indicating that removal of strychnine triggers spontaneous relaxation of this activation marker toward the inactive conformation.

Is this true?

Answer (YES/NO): YES